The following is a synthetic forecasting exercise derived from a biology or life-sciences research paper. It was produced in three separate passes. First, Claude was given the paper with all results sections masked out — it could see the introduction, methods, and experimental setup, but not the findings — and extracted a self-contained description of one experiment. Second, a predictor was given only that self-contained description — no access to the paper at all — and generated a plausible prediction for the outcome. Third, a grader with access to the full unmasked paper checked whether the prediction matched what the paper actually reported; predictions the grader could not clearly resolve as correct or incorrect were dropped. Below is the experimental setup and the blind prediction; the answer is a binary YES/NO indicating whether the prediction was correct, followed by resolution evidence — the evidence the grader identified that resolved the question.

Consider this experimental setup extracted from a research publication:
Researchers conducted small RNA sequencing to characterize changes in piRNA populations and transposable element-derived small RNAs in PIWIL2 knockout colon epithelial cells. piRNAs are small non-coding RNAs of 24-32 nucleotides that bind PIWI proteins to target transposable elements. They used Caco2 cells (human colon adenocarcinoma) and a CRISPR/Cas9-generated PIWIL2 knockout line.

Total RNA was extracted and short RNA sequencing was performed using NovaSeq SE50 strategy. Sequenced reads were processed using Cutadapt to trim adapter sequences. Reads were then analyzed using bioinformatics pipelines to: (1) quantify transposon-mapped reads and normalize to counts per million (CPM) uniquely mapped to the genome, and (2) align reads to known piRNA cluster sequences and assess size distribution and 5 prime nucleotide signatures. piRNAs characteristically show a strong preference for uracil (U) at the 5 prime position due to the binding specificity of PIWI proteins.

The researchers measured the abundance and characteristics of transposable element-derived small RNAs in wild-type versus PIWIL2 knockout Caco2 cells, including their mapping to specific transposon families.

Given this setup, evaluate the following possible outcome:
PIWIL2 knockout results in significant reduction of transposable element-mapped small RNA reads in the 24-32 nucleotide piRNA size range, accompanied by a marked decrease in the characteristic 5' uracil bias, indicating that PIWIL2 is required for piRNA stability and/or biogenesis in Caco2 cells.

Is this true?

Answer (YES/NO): NO